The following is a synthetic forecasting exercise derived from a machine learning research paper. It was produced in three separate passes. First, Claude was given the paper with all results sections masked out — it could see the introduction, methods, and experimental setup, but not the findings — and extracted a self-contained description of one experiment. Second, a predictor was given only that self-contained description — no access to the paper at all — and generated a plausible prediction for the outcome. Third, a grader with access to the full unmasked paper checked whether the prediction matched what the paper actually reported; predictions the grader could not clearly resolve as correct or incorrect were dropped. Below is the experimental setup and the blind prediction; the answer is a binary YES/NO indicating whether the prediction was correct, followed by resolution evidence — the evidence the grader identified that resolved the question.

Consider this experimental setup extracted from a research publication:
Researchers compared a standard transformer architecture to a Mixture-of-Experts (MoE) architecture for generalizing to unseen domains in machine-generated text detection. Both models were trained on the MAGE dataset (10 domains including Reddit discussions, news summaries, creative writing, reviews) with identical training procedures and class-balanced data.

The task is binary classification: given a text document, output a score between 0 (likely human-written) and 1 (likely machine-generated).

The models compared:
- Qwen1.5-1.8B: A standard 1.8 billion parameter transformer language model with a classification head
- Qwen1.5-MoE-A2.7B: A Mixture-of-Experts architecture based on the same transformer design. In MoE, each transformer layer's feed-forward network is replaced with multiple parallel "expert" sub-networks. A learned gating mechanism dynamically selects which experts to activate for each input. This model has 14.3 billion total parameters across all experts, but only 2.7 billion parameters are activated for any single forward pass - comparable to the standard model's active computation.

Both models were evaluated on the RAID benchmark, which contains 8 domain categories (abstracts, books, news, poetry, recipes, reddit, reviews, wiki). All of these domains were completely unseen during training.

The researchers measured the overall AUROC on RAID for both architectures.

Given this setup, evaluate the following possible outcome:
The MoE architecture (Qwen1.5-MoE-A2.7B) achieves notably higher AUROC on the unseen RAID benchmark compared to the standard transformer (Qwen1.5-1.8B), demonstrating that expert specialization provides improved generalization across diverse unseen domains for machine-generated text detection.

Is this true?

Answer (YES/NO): NO